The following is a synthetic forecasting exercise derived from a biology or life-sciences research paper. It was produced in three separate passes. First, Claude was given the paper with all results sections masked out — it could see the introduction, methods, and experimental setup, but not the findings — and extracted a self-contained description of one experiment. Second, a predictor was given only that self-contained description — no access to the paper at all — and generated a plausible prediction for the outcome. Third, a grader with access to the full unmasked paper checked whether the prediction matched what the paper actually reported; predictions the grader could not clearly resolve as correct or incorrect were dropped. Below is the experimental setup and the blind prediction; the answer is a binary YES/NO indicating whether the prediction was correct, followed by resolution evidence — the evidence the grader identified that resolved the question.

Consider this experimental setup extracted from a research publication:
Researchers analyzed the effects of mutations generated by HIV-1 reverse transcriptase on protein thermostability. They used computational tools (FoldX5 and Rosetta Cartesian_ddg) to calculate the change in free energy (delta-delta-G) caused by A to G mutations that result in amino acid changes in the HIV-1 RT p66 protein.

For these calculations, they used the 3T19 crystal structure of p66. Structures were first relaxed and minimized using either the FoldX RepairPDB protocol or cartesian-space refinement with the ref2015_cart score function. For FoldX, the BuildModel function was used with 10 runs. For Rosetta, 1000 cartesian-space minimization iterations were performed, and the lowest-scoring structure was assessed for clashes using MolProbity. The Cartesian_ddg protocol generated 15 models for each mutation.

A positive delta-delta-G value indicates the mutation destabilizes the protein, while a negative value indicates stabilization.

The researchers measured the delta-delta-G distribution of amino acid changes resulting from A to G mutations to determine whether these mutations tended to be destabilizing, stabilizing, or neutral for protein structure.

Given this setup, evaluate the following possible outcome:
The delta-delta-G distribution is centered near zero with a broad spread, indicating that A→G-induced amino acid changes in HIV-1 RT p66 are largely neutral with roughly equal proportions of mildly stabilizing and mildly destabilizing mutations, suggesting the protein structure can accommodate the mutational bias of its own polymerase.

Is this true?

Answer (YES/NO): NO